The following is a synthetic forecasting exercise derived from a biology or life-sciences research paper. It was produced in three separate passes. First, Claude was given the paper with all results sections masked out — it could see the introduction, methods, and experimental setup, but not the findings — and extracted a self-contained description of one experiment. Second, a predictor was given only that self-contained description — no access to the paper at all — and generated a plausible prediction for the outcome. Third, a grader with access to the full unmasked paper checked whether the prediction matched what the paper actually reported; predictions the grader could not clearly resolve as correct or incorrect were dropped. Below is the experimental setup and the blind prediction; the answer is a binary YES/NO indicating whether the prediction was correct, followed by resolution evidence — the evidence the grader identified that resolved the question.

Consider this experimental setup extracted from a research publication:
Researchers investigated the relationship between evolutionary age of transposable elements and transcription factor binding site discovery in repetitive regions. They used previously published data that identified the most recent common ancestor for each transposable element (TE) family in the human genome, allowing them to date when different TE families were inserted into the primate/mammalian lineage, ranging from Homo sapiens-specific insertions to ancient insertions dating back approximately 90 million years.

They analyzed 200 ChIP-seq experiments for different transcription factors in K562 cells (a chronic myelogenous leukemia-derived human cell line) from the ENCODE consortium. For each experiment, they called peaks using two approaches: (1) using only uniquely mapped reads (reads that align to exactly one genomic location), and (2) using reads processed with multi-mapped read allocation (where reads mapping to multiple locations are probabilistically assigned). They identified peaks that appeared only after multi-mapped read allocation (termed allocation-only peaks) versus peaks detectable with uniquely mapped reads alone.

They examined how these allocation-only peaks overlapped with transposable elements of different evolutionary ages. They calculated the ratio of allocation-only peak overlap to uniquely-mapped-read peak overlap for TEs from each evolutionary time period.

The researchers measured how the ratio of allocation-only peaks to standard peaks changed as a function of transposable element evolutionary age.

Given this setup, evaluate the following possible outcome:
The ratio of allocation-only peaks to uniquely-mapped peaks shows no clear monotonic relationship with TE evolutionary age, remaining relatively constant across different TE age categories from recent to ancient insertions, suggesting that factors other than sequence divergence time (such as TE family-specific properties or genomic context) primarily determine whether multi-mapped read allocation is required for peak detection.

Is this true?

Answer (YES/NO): NO